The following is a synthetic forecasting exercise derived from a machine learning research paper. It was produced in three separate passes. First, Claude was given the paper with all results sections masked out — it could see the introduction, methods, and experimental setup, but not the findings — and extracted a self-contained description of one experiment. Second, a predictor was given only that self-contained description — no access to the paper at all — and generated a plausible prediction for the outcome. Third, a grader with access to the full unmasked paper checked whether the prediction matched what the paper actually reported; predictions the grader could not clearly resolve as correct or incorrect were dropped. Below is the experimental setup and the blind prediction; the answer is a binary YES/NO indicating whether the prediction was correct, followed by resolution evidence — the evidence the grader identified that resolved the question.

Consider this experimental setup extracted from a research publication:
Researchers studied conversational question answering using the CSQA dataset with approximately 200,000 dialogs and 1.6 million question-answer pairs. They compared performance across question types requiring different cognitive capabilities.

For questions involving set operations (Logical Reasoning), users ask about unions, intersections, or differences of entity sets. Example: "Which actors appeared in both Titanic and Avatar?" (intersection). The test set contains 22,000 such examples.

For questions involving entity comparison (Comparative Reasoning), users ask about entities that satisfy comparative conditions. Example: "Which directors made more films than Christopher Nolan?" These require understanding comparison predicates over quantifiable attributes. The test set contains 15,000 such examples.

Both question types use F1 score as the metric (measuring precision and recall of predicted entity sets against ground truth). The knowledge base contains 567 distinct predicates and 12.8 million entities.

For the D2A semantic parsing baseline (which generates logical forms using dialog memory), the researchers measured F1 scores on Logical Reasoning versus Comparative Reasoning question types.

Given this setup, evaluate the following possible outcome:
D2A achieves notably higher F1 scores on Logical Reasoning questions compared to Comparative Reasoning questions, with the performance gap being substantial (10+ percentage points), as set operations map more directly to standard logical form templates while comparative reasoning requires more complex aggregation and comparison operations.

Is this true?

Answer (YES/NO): YES